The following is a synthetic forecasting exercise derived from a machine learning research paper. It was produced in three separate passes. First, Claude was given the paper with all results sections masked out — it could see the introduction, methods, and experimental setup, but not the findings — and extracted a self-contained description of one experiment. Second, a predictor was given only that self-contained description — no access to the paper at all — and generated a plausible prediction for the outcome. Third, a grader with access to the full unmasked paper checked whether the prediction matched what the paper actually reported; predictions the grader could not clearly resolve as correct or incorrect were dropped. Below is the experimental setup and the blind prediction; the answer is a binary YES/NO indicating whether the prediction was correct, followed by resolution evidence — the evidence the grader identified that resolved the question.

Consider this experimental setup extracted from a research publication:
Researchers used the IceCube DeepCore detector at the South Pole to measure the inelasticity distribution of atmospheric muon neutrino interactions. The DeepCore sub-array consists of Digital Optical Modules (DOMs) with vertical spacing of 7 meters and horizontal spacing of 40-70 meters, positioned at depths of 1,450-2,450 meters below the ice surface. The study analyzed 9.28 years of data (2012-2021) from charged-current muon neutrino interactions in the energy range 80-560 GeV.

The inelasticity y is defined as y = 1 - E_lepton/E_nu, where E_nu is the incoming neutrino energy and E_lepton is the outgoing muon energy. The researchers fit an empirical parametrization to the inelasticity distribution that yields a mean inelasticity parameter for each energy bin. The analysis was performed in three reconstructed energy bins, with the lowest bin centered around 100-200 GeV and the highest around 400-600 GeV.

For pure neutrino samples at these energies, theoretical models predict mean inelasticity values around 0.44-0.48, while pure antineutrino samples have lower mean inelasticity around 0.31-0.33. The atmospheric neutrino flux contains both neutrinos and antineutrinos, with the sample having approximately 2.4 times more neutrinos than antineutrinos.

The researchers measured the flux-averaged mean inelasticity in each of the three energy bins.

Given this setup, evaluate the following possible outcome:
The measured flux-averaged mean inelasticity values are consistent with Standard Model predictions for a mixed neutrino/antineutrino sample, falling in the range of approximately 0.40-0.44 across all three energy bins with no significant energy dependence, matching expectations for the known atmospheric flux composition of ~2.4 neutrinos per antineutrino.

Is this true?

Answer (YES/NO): NO